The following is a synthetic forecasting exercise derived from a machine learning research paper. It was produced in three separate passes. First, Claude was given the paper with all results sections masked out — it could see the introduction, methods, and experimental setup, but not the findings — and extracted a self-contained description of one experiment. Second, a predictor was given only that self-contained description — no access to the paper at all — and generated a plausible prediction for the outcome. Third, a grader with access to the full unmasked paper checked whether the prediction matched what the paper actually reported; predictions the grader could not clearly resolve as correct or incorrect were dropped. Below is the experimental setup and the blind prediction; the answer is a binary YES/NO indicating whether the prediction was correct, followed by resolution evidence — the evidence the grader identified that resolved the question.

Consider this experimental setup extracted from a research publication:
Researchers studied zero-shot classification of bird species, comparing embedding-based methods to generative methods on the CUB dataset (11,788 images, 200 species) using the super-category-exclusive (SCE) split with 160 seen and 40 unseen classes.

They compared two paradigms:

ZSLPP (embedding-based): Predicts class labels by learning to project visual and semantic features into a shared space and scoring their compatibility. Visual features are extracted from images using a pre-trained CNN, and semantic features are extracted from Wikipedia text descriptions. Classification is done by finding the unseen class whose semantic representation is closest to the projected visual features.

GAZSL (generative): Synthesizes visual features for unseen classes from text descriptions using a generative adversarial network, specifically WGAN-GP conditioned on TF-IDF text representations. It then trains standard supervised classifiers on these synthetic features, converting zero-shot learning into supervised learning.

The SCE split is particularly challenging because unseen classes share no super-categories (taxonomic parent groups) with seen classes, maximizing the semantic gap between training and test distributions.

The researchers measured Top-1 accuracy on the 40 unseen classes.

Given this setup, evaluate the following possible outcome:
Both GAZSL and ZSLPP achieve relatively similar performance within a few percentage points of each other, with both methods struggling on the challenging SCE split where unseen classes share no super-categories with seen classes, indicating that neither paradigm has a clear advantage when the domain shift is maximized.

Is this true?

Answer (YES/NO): YES